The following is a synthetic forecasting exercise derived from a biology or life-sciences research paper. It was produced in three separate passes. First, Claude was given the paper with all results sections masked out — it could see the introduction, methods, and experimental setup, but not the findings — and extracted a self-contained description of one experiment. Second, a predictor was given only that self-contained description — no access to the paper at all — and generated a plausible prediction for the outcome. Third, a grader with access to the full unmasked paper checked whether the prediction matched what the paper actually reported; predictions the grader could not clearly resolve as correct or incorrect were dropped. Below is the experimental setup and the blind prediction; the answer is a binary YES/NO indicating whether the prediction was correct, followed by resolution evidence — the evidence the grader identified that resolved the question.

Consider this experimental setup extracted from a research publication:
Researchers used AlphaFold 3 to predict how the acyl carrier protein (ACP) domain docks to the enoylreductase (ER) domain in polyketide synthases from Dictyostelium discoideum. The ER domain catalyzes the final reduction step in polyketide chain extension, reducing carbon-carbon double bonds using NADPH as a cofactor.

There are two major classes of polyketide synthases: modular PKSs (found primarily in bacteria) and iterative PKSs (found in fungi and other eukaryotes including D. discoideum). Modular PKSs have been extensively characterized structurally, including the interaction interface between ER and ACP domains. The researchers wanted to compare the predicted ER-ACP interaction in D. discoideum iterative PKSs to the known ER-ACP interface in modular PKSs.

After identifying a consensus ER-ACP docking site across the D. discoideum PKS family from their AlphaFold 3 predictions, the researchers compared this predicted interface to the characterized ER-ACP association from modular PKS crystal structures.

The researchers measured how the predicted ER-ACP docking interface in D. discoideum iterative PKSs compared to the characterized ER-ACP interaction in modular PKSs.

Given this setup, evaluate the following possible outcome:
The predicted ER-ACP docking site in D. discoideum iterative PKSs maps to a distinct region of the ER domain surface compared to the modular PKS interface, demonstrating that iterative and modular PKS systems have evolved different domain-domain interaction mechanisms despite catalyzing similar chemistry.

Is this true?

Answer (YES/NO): NO